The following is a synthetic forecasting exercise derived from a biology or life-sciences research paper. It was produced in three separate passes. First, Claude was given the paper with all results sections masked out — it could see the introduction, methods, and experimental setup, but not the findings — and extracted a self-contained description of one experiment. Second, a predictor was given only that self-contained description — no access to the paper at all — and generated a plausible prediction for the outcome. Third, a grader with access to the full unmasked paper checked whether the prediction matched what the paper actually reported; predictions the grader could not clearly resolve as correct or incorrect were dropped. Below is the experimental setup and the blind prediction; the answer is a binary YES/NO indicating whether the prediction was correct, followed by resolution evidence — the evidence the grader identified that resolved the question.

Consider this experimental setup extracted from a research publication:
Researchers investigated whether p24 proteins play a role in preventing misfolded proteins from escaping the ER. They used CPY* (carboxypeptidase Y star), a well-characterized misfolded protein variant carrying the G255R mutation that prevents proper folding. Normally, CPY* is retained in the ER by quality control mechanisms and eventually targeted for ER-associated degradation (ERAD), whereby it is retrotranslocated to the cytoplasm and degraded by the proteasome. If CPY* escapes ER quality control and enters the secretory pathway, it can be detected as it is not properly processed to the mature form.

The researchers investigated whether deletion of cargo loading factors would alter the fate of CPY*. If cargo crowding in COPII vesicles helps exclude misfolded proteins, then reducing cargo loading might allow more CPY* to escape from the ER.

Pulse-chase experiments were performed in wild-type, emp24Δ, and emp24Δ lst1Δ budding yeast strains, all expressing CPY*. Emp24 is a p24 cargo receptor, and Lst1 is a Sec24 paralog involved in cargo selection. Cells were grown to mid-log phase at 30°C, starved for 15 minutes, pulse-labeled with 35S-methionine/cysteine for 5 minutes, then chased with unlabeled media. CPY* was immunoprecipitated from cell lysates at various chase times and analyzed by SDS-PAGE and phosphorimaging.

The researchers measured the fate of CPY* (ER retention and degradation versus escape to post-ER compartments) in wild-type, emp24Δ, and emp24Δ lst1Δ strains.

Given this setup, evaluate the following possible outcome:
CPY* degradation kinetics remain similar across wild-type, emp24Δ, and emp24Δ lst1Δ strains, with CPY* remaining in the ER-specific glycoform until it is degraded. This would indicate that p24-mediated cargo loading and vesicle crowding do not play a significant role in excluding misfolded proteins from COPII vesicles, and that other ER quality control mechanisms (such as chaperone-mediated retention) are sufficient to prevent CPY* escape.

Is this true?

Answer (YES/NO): NO